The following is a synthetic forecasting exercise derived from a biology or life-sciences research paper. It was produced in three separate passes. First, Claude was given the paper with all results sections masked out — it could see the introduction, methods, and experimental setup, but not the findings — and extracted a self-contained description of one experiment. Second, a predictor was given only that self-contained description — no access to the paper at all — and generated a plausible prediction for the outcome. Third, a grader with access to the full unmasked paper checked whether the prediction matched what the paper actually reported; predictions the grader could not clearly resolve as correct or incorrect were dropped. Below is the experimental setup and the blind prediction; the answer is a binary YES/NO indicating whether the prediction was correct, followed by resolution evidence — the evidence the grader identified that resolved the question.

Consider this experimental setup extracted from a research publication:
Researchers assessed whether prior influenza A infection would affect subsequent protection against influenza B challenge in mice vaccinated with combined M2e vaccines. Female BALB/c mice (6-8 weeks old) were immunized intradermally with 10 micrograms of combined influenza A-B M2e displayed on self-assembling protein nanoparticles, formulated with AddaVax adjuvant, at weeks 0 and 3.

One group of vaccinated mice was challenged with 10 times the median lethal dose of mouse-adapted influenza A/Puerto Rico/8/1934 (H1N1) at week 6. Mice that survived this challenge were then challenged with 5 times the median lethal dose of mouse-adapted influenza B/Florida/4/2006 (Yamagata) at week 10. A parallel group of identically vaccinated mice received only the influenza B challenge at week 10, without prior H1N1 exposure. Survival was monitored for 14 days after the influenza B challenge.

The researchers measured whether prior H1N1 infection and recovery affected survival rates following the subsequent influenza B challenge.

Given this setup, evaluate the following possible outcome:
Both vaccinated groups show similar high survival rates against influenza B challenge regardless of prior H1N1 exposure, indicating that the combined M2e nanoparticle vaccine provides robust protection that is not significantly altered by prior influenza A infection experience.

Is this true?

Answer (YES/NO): NO